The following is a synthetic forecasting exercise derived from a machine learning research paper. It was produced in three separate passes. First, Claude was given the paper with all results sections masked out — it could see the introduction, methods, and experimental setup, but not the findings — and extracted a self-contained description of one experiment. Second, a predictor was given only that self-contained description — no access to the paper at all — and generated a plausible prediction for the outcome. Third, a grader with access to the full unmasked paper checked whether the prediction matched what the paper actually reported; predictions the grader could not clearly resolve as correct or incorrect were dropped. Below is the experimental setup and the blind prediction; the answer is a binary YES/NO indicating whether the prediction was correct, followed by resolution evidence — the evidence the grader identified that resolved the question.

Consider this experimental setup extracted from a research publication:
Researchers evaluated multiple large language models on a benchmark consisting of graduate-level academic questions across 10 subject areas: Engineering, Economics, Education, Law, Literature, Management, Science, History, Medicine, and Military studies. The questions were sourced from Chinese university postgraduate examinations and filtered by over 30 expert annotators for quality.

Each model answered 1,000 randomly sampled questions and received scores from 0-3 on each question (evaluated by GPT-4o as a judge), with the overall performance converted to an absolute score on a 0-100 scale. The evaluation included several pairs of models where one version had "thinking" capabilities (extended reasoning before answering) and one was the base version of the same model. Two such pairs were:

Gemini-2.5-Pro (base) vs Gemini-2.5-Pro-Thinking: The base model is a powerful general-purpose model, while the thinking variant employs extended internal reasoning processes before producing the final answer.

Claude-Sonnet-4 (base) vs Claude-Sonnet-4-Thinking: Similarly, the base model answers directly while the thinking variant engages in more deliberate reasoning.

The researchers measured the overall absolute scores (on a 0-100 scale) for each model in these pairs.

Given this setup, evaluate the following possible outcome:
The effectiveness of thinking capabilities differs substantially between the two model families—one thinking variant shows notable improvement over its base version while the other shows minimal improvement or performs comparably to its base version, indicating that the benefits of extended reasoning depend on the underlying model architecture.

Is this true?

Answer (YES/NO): NO